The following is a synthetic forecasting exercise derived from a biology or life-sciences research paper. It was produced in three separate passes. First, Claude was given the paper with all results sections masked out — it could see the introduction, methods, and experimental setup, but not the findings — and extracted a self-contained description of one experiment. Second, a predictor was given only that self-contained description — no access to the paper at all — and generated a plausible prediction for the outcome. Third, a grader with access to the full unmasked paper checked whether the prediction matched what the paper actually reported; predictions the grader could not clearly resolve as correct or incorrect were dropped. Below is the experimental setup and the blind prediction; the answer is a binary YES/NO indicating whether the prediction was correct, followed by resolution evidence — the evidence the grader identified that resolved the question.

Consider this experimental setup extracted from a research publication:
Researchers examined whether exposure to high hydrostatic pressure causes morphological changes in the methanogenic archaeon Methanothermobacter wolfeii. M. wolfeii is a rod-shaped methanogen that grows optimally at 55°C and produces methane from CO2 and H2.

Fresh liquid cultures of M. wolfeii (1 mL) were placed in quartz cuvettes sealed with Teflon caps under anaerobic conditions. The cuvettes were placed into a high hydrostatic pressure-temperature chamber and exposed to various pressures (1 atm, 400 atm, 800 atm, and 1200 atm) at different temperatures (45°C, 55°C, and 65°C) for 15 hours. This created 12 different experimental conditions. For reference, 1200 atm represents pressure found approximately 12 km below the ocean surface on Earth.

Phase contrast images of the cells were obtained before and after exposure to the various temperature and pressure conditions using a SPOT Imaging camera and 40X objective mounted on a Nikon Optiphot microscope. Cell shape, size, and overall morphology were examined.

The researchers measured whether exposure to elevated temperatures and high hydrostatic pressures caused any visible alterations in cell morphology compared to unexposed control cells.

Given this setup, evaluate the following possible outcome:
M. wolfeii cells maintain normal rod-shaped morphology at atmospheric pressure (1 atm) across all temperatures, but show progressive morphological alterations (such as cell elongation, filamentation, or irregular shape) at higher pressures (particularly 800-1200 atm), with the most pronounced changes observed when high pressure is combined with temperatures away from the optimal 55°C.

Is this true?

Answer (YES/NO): NO